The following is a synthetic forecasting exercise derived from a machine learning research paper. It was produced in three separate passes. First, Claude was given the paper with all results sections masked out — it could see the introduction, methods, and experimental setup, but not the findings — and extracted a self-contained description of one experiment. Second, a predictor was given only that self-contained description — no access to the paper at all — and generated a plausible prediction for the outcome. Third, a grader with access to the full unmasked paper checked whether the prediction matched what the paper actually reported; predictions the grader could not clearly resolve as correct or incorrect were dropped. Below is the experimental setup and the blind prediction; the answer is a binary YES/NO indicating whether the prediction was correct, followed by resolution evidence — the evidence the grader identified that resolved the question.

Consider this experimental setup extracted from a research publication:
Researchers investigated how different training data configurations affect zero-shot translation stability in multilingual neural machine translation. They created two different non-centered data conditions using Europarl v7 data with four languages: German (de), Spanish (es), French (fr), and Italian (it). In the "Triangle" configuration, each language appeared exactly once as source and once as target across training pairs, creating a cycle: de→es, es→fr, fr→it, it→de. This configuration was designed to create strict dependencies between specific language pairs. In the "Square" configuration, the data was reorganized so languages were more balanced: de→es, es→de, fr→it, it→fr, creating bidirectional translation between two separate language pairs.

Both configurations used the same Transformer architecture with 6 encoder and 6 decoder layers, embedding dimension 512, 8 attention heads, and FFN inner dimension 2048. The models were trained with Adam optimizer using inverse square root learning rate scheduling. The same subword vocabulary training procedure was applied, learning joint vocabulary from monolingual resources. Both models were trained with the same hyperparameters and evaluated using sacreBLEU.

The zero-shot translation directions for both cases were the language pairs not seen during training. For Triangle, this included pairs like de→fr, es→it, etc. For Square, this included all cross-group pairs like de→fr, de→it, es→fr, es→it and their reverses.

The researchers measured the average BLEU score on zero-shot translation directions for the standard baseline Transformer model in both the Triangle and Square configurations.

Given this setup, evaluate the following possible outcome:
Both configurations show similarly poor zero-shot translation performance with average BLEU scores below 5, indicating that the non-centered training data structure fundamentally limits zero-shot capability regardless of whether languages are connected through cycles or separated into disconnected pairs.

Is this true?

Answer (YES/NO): NO